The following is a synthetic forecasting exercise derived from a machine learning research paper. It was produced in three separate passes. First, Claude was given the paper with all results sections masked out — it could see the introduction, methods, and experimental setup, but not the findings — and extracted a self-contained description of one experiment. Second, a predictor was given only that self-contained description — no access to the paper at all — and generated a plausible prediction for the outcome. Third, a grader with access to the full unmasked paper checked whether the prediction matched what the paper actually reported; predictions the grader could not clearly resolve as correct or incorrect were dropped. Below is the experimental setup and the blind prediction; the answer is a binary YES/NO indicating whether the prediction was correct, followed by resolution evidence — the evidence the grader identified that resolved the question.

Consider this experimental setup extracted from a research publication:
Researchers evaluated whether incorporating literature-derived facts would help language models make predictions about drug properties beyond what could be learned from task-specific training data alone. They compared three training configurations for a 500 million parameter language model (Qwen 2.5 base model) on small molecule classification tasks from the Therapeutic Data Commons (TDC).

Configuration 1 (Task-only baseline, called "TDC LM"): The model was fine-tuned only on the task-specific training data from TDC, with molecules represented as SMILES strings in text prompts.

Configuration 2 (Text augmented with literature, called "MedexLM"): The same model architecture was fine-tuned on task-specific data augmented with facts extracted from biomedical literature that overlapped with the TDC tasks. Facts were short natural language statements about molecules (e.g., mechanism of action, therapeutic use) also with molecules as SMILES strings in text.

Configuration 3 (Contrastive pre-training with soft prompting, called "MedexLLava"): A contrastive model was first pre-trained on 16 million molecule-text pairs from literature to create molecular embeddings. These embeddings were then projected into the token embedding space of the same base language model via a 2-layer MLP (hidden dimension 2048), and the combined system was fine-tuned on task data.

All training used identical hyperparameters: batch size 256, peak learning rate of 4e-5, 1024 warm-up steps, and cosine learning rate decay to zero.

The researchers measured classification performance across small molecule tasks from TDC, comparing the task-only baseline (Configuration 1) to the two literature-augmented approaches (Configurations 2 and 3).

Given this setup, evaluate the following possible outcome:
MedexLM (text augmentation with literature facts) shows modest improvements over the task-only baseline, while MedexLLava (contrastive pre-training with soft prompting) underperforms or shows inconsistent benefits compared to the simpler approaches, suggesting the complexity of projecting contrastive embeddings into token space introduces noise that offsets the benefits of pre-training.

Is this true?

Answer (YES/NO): NO